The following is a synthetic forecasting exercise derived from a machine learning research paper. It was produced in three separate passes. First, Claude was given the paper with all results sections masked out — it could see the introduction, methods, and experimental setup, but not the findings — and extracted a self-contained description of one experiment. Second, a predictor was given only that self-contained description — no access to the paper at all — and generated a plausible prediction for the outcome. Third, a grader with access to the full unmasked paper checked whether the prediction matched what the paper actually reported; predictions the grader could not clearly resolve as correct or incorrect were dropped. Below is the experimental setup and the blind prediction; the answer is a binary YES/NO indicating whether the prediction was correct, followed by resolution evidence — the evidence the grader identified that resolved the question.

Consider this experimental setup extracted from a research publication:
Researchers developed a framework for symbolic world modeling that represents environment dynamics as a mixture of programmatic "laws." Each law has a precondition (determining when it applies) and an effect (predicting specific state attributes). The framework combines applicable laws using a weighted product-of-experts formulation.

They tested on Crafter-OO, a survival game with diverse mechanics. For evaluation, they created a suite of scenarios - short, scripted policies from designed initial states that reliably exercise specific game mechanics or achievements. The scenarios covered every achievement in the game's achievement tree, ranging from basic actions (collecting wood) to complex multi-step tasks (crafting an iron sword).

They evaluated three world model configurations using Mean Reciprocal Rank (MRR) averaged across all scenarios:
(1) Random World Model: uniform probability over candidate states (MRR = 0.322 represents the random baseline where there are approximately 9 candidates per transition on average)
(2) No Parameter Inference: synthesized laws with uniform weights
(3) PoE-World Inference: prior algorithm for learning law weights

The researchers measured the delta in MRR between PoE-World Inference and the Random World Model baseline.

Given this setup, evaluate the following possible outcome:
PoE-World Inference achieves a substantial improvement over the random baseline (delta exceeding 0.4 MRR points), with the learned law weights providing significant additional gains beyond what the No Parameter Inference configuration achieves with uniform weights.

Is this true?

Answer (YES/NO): NO